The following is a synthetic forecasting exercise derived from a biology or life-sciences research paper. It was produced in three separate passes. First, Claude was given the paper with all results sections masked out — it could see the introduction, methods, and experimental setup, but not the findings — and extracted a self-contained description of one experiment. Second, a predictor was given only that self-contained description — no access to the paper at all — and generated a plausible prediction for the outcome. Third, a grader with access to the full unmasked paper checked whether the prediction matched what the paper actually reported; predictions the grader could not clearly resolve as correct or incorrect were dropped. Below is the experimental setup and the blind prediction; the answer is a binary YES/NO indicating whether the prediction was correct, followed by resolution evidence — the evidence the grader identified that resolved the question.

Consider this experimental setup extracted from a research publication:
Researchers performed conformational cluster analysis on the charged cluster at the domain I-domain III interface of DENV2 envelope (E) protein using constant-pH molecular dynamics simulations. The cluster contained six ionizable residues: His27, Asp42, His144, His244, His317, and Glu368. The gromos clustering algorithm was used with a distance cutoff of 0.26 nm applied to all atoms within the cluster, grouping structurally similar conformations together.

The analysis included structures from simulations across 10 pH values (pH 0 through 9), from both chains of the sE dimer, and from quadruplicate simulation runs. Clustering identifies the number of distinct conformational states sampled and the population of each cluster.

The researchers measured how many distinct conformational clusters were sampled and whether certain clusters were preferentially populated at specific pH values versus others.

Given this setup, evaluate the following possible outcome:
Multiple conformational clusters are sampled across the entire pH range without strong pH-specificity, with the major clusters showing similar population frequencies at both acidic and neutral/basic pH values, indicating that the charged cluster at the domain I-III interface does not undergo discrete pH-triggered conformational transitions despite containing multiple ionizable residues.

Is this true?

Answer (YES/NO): NO